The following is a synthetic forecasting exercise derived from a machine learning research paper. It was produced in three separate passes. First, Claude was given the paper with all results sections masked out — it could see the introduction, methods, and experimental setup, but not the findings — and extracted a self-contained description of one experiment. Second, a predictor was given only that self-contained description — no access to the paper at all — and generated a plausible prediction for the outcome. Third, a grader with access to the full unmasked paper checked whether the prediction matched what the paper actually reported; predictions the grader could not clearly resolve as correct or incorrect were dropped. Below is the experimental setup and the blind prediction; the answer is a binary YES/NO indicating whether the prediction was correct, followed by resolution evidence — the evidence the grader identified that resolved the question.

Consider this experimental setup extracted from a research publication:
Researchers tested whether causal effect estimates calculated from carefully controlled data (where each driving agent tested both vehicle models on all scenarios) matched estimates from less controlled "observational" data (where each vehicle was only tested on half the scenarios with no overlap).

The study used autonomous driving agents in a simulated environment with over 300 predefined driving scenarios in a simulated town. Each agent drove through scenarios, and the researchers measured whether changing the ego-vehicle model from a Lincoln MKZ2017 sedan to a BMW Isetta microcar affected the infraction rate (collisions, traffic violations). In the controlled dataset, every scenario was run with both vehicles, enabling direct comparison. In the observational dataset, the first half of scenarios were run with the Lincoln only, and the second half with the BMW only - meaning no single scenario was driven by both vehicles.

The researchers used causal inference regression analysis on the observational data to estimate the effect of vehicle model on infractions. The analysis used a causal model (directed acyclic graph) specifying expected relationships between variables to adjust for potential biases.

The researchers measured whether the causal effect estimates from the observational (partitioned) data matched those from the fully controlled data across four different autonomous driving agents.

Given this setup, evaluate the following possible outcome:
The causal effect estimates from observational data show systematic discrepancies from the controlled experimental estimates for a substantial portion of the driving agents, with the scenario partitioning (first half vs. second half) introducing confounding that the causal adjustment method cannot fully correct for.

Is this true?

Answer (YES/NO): NO